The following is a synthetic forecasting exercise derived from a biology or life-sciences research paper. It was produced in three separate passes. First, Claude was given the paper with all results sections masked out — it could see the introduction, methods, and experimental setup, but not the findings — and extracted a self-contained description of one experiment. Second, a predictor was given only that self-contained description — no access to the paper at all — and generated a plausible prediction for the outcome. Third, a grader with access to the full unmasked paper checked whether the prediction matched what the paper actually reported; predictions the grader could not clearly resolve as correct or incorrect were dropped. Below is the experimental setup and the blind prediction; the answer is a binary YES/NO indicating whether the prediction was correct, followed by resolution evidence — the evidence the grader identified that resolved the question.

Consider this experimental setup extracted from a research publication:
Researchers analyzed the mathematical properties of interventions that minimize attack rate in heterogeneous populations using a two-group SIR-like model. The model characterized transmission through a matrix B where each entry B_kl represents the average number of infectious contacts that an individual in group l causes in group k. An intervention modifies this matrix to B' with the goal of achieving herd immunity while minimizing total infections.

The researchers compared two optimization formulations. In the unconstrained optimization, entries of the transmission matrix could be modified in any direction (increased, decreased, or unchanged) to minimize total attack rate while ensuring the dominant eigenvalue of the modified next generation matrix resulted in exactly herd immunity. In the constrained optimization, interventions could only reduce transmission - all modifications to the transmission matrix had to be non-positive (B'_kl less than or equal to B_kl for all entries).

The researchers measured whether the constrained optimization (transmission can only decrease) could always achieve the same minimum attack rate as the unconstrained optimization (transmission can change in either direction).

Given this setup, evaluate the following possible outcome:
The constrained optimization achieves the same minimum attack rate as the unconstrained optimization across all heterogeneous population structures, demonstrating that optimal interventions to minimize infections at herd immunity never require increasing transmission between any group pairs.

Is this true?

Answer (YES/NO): NO